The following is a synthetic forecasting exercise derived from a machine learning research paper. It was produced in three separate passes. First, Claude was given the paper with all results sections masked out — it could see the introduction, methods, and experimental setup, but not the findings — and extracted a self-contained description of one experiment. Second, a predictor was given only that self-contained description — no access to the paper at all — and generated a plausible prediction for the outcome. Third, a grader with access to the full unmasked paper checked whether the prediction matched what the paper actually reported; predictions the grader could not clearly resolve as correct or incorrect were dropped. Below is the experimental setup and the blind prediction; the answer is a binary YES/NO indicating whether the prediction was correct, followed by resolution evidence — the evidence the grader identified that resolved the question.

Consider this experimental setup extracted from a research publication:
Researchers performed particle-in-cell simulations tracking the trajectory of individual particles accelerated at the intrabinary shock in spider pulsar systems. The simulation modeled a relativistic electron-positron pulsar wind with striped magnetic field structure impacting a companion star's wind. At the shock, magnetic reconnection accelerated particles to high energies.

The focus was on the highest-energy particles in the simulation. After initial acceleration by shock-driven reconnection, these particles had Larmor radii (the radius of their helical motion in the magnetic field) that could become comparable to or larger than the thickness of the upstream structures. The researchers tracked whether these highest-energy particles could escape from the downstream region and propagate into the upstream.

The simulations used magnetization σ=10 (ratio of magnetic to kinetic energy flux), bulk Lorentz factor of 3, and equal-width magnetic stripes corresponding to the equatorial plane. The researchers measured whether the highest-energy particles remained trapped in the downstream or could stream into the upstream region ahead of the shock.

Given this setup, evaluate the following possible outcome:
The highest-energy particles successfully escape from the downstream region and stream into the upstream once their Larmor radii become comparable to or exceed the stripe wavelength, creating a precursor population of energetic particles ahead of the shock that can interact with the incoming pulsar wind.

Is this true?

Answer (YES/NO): NO